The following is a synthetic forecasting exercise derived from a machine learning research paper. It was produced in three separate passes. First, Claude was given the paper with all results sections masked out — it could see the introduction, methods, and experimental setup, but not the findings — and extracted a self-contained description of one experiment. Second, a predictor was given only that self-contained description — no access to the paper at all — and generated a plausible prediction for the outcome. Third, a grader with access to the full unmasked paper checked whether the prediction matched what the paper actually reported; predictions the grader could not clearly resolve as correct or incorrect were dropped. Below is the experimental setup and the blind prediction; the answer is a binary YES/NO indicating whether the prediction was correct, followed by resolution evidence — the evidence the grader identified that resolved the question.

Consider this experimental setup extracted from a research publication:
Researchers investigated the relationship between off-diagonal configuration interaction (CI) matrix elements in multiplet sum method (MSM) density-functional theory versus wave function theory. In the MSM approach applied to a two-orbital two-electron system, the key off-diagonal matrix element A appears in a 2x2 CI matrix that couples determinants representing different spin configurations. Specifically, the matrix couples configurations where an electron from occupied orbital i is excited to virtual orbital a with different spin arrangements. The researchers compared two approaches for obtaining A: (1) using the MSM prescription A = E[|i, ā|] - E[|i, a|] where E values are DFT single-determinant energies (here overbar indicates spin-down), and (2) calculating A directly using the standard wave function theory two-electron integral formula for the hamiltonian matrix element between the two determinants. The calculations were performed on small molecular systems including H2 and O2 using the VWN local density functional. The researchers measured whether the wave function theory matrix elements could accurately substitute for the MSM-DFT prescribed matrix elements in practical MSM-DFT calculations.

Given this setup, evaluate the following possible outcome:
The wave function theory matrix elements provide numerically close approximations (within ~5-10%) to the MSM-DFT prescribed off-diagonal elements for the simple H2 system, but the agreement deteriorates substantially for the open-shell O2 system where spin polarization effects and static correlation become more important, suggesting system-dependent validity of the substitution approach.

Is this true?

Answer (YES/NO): NO